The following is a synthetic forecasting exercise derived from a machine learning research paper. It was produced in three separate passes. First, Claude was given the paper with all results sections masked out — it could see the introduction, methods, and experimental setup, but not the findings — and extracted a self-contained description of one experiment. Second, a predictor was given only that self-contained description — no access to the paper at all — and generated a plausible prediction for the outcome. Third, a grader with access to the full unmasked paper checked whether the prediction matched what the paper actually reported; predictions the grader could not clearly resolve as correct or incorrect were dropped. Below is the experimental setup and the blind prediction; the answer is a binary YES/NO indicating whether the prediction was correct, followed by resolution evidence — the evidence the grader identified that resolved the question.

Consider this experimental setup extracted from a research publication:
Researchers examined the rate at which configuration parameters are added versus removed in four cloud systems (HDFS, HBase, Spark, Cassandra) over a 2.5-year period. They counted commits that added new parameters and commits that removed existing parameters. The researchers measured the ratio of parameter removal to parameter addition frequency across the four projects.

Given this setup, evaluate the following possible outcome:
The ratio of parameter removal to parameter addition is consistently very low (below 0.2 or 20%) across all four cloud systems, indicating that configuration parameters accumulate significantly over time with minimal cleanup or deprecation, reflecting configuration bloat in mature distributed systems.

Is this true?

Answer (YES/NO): YES